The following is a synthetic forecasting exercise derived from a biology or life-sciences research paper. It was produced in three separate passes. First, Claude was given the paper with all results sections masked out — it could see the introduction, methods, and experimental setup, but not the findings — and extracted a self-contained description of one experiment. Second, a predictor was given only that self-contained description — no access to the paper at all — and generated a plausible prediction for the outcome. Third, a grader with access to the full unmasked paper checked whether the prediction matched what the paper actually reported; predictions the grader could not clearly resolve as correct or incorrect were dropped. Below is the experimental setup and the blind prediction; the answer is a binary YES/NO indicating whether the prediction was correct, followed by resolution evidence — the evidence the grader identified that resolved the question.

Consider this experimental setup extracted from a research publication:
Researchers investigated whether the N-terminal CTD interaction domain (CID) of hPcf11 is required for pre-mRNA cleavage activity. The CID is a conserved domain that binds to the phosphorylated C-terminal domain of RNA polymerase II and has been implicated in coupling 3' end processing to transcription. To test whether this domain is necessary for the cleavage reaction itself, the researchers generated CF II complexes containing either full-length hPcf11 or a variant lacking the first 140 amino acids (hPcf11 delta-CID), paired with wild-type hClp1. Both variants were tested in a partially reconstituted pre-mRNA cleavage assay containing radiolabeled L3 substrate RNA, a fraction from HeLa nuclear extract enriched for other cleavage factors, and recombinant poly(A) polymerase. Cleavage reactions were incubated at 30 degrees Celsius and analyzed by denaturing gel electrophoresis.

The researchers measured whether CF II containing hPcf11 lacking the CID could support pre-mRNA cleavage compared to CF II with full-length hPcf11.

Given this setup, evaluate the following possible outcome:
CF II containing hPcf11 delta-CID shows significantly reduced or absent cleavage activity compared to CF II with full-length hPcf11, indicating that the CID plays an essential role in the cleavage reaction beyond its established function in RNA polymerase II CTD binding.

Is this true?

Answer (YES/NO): NO